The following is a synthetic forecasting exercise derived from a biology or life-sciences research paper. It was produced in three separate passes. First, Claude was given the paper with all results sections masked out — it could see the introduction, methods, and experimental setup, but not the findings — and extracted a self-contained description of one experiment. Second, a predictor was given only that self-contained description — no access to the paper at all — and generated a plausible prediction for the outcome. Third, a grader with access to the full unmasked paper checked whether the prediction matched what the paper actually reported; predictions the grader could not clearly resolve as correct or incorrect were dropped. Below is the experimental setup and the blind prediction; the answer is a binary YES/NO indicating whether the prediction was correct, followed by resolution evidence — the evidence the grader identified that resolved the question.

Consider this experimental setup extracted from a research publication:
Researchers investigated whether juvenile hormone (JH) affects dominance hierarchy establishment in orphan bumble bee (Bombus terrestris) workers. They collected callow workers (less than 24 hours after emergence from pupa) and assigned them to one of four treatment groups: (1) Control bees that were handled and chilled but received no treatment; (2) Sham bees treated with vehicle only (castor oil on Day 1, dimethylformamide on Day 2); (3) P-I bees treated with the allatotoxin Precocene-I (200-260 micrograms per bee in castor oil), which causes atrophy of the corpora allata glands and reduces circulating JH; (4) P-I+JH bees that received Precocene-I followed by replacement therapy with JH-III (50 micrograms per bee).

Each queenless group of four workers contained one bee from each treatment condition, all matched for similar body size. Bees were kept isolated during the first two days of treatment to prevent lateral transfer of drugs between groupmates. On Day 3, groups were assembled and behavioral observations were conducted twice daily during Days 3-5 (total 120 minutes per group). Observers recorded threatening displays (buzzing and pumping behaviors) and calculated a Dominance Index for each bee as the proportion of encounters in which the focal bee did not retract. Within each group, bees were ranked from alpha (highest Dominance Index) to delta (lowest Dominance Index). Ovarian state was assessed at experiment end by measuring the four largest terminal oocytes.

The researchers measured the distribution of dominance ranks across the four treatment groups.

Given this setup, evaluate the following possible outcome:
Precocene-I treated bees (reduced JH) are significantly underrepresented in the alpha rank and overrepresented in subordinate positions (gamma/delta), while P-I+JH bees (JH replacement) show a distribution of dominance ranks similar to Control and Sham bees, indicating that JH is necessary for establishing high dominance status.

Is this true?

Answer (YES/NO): NO